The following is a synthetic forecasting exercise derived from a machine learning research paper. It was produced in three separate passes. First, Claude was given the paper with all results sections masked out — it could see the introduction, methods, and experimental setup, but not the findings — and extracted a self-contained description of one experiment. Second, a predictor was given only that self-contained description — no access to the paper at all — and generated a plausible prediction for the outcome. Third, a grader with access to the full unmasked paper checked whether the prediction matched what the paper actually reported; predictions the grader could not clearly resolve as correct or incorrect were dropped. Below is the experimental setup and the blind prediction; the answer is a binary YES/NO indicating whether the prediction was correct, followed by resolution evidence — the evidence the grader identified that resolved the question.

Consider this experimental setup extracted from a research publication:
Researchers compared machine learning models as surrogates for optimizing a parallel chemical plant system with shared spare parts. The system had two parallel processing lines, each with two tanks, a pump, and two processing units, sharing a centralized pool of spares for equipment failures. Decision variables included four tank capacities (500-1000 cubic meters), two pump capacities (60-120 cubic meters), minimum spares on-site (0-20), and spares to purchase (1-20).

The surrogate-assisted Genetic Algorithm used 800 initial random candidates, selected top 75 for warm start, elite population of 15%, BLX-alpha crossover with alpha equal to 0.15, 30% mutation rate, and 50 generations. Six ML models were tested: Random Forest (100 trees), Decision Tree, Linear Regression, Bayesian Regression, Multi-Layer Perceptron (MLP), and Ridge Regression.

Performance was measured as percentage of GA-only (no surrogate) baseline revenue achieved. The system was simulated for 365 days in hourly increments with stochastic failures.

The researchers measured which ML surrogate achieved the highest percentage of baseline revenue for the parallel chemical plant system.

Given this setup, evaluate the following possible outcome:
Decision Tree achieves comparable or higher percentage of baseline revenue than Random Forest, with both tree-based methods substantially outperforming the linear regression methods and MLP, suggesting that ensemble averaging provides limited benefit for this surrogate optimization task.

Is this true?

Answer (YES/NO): YES